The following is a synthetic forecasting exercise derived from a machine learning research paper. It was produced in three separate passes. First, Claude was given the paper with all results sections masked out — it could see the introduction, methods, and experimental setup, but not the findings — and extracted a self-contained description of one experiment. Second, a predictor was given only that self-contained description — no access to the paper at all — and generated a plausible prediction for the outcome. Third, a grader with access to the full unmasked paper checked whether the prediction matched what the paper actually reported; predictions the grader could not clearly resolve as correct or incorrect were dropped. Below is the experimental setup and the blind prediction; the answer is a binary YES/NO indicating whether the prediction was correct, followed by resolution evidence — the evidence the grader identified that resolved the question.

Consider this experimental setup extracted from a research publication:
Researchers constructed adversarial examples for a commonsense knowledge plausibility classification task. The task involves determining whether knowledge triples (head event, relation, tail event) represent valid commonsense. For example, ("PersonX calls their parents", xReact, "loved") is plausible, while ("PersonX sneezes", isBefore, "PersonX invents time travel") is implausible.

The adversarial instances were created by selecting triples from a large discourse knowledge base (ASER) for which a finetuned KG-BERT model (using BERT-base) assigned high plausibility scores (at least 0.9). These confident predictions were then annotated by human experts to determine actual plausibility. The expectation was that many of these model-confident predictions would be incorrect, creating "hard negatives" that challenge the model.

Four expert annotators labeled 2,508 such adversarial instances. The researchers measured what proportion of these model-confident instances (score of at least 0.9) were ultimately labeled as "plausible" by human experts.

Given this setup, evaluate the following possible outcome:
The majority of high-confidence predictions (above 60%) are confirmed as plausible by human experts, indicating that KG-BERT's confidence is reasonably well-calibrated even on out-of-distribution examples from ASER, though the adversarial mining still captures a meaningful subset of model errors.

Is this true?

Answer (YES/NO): NO